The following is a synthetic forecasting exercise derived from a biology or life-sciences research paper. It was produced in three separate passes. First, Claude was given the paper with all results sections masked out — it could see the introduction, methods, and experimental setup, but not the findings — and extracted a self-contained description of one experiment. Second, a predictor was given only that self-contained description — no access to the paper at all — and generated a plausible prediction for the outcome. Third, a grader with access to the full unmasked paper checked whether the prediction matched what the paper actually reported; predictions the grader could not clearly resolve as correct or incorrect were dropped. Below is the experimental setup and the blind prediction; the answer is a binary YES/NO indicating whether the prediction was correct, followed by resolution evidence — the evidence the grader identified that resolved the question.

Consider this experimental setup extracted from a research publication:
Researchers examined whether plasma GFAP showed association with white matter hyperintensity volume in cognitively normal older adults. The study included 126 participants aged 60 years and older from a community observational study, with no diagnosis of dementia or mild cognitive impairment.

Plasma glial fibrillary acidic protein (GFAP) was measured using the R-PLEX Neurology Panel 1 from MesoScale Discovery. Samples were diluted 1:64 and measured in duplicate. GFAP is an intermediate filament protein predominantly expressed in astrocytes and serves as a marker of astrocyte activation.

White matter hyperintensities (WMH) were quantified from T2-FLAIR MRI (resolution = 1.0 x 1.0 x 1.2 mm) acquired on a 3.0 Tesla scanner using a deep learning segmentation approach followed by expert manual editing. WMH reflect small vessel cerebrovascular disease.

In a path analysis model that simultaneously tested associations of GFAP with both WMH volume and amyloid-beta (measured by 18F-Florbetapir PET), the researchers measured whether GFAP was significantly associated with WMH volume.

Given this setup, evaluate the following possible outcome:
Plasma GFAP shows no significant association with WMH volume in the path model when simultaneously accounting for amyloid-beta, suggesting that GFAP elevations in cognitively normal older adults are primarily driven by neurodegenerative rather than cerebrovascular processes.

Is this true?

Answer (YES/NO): YES